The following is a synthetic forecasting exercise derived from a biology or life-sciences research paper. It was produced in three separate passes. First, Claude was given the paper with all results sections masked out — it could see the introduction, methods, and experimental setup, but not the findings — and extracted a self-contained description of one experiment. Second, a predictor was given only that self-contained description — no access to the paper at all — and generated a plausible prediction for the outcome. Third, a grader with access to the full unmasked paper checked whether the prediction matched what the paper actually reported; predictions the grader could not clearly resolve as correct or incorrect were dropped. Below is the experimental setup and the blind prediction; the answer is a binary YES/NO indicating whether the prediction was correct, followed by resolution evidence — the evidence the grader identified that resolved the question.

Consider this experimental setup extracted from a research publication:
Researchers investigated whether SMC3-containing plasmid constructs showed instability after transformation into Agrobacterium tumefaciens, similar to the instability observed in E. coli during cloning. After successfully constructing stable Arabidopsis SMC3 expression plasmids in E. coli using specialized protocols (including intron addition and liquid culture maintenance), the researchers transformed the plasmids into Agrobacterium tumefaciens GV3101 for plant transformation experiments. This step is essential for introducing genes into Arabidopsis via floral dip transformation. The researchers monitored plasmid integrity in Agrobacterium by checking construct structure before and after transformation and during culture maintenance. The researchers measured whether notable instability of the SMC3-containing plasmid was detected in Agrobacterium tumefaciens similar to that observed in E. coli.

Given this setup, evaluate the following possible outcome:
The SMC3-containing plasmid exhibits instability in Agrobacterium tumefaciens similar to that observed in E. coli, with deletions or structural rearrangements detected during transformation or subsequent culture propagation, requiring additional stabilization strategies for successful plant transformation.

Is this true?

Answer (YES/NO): NO